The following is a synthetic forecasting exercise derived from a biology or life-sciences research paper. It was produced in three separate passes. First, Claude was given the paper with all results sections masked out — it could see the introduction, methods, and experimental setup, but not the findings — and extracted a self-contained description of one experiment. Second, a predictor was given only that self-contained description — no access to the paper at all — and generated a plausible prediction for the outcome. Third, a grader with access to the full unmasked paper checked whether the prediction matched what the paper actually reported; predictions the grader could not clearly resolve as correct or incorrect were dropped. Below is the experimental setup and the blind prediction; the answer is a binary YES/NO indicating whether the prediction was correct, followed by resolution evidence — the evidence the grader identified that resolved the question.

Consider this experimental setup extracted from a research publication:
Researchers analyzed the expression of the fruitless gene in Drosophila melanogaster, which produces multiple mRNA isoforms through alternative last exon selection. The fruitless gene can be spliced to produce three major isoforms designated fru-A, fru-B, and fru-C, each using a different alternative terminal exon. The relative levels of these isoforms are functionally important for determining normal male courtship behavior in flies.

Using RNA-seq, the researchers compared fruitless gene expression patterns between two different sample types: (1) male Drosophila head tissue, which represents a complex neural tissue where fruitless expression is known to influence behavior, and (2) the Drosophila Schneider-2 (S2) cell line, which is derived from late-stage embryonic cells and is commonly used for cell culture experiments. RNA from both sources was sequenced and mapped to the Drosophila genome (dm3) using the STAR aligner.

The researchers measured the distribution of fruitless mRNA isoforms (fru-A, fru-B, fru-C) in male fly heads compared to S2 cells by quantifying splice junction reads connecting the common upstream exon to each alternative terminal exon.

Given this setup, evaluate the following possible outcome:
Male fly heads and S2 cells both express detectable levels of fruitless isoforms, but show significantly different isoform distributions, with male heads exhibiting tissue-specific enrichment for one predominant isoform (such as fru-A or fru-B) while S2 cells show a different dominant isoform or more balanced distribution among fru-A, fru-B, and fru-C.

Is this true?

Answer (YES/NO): NO